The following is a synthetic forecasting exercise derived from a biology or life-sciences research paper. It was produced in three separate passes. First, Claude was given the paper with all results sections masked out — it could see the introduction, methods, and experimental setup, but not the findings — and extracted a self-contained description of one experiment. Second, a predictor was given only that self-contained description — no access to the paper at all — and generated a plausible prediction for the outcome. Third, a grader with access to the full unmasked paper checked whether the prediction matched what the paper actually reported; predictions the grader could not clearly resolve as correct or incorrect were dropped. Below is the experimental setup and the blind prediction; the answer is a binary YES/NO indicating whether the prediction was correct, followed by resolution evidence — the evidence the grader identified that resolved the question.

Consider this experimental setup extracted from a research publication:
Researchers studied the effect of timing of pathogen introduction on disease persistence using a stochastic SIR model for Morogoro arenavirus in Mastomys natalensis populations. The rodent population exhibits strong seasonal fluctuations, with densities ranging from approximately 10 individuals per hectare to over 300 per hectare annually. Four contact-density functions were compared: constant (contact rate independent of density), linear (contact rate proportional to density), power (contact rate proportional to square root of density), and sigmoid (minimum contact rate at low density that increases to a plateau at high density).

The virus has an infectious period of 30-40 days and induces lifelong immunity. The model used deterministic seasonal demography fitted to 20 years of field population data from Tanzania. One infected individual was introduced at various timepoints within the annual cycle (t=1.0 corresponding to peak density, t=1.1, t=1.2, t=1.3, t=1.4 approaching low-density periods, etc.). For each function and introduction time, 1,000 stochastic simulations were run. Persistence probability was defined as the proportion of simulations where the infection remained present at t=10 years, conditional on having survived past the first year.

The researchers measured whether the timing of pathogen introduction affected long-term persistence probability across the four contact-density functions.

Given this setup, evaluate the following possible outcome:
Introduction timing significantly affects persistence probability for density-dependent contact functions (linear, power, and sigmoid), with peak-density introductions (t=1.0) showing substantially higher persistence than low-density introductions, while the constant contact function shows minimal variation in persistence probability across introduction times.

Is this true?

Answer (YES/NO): NO